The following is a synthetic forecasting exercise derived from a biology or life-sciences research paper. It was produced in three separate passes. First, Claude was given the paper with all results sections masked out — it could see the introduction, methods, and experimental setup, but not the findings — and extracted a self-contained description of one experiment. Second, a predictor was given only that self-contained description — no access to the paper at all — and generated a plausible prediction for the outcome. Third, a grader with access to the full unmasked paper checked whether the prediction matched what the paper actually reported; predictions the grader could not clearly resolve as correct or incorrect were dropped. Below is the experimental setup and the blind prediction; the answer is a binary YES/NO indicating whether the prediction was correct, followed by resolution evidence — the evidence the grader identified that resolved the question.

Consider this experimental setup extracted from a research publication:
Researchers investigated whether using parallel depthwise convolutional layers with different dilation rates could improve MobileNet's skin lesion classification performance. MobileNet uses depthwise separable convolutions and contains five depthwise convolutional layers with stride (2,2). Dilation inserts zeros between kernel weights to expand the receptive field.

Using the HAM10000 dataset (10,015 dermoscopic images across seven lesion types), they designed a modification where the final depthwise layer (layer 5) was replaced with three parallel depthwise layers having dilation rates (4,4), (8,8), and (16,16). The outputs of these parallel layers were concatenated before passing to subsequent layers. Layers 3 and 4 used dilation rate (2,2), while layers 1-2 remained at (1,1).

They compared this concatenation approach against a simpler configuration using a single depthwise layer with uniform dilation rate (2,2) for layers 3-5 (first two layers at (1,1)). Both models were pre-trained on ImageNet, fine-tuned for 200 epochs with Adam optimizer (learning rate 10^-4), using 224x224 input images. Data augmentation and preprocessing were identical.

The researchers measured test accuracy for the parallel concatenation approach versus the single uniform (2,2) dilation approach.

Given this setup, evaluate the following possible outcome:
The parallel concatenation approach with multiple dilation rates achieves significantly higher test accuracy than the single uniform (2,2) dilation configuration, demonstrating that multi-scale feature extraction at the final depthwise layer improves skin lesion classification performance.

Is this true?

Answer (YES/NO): YES